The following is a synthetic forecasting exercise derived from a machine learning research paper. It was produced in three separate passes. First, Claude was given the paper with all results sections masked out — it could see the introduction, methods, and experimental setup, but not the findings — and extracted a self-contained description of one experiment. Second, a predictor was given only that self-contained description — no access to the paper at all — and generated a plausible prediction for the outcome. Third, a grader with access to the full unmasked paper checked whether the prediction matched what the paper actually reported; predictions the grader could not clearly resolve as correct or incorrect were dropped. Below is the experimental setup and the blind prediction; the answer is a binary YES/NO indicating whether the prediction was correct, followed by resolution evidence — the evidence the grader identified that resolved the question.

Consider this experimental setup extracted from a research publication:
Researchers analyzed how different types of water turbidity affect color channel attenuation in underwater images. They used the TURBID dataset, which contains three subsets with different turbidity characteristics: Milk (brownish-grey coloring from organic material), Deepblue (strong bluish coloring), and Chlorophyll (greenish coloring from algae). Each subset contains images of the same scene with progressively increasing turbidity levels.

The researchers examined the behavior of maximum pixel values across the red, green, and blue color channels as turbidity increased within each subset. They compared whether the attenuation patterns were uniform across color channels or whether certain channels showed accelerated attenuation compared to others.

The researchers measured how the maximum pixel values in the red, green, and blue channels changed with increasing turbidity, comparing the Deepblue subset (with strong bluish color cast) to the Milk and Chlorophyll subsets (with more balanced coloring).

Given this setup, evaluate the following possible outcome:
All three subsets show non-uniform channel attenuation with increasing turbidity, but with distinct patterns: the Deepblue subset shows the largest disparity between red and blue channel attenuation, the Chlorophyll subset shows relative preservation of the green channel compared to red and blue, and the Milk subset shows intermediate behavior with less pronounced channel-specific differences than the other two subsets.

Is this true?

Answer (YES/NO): NO